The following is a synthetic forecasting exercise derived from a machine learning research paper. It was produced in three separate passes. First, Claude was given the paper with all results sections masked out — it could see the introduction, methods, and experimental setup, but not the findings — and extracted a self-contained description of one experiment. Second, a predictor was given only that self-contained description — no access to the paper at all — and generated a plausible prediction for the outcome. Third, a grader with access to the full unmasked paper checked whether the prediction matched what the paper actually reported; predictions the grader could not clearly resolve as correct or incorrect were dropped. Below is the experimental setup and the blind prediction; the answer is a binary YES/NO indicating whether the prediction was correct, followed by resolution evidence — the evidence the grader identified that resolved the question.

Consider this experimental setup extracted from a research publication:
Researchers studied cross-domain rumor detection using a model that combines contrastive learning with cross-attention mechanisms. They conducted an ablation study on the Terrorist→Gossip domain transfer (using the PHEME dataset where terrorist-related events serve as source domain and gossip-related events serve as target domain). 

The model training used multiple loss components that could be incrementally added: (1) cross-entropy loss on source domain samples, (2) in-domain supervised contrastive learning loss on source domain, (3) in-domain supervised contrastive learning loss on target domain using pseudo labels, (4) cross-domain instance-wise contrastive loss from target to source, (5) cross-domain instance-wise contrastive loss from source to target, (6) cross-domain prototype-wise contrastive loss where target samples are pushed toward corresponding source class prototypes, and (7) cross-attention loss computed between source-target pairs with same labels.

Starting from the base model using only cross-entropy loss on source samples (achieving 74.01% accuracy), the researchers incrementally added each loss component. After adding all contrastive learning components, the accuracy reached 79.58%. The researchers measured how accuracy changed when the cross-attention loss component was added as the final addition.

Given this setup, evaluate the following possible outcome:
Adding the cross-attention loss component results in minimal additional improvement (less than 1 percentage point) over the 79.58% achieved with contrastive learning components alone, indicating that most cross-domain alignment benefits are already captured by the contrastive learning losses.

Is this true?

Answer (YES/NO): NO